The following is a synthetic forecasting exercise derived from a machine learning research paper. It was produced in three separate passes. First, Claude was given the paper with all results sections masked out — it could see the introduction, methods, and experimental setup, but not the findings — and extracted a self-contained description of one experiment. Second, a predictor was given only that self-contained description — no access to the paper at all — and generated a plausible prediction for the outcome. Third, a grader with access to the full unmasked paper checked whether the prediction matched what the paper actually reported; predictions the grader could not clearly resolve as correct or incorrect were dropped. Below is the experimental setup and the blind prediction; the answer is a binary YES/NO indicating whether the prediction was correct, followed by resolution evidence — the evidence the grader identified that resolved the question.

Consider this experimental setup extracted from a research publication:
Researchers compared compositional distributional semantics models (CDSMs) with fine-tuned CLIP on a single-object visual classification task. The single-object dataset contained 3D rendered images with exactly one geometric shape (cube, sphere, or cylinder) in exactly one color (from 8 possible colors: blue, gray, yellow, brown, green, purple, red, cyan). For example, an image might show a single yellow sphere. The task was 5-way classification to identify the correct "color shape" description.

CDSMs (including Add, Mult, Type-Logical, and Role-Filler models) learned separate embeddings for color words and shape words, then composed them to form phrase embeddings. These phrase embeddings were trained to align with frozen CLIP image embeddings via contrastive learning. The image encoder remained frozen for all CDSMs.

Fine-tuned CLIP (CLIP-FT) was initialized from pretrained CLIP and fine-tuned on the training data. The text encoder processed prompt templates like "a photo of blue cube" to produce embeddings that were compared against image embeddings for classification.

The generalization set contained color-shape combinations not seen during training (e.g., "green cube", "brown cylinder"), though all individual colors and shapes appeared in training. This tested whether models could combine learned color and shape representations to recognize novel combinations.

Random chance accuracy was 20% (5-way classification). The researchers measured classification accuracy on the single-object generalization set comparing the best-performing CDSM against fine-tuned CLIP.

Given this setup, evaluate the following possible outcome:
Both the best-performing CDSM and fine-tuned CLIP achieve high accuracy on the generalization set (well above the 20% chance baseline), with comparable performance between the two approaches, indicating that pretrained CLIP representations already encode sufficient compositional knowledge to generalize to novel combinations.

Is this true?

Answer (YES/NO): NO